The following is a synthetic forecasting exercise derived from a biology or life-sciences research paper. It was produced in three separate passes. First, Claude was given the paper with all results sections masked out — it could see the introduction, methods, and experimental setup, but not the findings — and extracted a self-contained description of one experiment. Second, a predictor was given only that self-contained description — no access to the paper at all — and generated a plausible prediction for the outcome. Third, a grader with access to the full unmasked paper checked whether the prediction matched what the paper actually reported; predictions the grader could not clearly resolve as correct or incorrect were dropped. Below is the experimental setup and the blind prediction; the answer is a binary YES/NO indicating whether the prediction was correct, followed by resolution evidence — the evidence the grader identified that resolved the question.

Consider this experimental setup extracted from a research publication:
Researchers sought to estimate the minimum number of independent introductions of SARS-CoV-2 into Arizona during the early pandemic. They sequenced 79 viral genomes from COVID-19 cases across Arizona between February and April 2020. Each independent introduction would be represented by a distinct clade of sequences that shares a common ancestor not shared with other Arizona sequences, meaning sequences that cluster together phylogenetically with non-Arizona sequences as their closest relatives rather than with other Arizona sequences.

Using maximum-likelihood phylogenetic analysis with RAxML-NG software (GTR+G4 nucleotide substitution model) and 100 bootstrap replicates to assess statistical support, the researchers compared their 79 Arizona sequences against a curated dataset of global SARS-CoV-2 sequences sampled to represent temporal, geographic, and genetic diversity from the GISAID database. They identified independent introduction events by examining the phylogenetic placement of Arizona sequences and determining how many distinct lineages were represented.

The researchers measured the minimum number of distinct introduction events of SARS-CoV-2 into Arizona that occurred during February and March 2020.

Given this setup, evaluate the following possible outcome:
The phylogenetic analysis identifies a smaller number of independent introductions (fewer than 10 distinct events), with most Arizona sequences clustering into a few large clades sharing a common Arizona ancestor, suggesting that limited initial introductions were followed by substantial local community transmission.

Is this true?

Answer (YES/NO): NO